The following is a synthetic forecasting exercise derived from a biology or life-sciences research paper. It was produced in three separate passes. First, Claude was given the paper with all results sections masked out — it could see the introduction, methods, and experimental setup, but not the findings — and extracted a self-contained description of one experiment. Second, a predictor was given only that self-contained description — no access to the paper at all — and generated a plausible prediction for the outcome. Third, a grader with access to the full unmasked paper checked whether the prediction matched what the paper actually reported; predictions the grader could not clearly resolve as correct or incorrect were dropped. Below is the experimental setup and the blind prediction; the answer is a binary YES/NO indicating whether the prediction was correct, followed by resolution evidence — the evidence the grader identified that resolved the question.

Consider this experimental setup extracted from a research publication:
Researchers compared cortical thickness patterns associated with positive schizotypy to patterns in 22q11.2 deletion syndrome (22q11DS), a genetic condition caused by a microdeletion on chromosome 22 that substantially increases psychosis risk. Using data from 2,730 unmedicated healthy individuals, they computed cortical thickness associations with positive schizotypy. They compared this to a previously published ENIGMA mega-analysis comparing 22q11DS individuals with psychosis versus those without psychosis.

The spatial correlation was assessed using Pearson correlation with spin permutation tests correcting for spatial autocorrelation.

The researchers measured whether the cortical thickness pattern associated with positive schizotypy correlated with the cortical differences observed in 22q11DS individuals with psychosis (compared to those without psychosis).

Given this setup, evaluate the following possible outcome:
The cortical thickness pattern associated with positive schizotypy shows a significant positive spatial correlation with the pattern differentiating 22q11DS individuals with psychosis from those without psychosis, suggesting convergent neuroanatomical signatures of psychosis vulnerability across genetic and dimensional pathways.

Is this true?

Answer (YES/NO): YES